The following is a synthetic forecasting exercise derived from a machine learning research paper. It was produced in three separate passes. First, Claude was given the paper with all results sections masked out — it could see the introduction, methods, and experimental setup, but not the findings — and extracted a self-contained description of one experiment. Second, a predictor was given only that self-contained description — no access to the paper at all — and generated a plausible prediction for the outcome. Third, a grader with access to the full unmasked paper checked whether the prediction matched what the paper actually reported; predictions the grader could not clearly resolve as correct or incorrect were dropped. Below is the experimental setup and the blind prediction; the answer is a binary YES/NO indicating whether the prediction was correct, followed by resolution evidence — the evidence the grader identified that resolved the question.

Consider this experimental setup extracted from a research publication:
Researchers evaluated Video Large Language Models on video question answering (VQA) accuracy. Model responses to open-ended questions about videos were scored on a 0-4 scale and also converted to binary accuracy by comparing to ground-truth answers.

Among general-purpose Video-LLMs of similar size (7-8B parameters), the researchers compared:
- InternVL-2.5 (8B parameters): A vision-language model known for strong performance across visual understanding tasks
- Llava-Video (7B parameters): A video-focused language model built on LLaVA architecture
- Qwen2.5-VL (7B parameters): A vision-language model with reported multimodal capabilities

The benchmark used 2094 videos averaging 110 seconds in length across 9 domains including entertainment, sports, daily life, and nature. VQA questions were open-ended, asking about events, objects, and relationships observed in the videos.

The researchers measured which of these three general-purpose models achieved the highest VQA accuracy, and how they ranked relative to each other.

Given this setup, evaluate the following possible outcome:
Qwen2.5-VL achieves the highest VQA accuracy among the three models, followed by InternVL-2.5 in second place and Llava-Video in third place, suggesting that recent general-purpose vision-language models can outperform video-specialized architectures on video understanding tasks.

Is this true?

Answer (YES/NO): NO